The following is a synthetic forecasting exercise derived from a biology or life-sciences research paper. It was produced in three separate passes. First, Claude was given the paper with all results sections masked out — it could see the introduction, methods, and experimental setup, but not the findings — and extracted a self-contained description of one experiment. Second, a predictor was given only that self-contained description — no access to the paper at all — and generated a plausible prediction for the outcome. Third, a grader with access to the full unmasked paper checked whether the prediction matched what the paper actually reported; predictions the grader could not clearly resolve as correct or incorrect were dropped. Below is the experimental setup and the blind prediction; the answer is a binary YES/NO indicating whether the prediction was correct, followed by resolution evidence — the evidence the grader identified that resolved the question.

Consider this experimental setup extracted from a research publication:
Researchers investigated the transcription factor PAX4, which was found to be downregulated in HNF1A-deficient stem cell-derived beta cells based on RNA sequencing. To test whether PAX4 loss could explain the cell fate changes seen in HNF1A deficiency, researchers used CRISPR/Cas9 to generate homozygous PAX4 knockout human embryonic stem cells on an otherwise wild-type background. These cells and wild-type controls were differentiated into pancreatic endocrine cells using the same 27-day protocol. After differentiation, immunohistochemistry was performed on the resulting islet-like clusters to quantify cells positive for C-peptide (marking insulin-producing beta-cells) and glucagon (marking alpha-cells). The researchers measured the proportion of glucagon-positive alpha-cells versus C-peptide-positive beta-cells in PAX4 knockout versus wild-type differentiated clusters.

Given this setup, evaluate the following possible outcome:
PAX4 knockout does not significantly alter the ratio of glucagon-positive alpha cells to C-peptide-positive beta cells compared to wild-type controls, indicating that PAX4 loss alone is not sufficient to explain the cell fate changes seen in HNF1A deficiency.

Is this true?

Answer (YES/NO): NO